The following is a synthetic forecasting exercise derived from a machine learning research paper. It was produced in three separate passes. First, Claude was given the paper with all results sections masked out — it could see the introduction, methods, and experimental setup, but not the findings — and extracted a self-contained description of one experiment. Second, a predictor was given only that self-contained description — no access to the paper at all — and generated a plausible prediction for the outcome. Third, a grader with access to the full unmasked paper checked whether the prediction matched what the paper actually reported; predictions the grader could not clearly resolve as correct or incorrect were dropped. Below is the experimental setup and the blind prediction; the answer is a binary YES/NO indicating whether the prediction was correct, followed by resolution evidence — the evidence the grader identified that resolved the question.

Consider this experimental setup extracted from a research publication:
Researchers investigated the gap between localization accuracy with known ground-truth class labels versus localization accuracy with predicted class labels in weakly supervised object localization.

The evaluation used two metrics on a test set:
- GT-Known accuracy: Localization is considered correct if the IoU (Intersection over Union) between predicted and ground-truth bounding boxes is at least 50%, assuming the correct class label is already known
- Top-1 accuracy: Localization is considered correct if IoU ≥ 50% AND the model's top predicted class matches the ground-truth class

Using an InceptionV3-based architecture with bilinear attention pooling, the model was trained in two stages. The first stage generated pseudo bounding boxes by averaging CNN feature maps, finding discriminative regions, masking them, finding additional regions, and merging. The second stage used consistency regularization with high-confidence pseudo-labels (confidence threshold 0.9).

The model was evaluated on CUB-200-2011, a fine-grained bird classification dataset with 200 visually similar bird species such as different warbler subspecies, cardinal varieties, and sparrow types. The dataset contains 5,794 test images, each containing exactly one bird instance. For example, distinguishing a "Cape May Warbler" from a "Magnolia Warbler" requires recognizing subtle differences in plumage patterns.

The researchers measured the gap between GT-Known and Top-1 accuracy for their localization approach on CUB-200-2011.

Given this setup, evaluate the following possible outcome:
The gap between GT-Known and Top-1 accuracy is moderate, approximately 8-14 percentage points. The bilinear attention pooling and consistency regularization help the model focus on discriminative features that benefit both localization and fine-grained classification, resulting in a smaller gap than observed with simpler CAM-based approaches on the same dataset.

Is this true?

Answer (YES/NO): YES